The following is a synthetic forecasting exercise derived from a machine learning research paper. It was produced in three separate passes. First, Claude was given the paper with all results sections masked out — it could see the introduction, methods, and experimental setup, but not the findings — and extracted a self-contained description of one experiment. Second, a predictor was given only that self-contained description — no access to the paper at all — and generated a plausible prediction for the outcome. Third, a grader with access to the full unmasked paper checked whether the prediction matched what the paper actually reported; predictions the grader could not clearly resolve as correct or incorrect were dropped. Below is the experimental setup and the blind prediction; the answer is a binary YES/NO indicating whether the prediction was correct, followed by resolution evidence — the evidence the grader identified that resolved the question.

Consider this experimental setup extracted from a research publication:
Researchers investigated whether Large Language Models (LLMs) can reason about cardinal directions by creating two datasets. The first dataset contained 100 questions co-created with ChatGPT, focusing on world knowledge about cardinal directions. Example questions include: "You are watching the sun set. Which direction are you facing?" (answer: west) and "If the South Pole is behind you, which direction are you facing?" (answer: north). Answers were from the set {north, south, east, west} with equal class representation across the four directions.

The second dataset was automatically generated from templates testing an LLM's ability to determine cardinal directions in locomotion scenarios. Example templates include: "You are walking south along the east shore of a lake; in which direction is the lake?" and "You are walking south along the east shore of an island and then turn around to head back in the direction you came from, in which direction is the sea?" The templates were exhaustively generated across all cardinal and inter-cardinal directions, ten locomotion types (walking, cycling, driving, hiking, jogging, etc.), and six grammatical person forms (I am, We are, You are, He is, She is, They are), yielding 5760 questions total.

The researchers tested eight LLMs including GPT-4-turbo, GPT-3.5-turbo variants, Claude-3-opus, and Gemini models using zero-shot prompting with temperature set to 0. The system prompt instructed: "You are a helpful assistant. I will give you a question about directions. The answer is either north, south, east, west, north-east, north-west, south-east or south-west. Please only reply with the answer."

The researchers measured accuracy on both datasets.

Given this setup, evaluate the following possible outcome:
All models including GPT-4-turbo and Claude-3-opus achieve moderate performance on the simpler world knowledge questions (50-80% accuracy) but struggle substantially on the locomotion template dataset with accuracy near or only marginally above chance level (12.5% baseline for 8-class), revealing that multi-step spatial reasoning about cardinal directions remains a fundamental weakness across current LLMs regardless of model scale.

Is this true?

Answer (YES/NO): NO